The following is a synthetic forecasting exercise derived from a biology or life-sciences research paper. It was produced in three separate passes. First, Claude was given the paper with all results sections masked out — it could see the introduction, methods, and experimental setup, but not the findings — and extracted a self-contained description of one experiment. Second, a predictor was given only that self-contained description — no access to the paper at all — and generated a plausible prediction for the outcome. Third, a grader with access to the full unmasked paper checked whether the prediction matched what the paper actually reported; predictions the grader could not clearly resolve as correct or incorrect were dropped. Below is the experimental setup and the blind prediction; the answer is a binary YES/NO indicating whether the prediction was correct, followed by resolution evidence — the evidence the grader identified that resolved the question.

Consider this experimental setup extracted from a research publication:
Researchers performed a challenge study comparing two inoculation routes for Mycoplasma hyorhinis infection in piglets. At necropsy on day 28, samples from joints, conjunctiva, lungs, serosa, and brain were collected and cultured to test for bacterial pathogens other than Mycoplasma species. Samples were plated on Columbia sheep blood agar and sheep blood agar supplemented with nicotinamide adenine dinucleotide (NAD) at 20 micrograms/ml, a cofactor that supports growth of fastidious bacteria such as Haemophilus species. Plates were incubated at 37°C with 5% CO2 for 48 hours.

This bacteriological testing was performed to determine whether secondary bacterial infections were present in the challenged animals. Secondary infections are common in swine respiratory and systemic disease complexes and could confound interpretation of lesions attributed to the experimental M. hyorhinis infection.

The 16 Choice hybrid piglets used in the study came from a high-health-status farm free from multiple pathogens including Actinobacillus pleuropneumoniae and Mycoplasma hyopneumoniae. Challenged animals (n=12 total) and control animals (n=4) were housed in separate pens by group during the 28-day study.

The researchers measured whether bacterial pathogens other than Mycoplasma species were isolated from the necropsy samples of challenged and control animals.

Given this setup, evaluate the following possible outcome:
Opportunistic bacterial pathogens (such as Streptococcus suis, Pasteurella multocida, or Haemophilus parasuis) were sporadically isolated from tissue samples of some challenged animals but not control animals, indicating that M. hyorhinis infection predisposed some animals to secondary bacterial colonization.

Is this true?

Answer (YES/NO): NO